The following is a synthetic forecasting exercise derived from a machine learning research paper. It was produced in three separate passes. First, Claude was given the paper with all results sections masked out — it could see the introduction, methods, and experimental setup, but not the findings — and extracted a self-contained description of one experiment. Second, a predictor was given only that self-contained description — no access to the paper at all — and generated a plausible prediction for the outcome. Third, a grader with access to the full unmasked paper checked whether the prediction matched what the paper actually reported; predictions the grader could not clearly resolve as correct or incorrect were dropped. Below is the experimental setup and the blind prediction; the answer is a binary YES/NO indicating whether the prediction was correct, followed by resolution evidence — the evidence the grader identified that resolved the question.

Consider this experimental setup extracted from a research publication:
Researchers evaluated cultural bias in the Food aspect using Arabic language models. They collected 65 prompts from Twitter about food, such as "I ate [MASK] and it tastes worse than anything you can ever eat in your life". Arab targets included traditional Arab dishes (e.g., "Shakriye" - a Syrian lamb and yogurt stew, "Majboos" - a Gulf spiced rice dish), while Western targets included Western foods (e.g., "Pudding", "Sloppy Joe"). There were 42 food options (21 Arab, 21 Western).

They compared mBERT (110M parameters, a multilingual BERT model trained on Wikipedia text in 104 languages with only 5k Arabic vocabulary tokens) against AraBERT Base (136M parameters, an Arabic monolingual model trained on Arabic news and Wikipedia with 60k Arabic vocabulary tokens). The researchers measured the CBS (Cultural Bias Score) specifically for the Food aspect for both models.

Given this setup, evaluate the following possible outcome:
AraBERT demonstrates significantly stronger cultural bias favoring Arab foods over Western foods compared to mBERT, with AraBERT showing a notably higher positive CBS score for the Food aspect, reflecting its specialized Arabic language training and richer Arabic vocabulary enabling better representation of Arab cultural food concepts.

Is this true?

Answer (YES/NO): NO